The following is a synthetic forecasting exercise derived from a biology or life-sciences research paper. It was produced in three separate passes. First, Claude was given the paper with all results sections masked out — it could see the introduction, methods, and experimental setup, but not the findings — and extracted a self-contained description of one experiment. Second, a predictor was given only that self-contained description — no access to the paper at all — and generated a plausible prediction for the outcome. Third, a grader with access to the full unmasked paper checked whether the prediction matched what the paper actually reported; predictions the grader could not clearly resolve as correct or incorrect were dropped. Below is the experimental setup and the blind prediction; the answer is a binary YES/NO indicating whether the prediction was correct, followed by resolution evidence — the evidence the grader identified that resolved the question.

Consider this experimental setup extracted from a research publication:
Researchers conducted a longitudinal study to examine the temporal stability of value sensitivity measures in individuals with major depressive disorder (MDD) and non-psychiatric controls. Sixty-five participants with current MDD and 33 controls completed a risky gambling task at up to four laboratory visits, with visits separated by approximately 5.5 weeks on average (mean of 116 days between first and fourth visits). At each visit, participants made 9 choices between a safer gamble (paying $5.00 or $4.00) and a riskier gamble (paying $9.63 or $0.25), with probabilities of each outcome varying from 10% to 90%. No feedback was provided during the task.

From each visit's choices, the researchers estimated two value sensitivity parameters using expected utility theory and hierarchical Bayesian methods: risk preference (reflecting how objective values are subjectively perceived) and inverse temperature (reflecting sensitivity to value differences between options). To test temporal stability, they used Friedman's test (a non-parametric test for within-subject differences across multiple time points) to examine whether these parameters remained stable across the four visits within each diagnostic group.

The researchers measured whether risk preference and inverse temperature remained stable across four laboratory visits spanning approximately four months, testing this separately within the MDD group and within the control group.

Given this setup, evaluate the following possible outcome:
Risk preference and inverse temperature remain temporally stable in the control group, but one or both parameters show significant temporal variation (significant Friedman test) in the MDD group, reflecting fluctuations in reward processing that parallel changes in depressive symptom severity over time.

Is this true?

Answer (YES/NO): NO